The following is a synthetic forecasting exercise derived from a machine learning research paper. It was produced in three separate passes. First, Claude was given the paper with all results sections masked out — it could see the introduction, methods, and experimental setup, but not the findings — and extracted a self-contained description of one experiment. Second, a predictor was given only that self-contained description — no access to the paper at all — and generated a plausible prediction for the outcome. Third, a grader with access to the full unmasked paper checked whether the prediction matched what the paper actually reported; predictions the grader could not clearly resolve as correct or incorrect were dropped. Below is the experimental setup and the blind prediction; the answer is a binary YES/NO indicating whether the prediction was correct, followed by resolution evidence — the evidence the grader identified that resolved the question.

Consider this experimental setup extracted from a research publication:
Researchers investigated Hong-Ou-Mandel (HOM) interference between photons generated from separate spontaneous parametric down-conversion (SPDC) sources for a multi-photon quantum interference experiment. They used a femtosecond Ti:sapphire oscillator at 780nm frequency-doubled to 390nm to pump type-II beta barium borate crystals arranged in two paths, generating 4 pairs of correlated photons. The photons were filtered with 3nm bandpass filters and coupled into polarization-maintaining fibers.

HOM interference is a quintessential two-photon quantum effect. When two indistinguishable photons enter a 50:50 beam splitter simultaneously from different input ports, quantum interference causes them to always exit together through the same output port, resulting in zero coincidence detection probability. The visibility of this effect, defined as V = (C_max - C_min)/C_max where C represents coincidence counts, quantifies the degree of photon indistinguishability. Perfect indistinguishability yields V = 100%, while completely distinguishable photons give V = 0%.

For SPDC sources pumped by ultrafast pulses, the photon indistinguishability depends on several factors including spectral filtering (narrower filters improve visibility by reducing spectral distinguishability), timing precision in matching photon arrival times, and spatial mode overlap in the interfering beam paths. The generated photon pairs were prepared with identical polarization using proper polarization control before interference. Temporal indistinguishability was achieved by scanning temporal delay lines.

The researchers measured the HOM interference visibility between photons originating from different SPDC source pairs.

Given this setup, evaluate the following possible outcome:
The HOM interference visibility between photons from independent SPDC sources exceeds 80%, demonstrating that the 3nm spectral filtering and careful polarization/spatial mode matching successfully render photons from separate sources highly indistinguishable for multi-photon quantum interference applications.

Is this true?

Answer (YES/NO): YES